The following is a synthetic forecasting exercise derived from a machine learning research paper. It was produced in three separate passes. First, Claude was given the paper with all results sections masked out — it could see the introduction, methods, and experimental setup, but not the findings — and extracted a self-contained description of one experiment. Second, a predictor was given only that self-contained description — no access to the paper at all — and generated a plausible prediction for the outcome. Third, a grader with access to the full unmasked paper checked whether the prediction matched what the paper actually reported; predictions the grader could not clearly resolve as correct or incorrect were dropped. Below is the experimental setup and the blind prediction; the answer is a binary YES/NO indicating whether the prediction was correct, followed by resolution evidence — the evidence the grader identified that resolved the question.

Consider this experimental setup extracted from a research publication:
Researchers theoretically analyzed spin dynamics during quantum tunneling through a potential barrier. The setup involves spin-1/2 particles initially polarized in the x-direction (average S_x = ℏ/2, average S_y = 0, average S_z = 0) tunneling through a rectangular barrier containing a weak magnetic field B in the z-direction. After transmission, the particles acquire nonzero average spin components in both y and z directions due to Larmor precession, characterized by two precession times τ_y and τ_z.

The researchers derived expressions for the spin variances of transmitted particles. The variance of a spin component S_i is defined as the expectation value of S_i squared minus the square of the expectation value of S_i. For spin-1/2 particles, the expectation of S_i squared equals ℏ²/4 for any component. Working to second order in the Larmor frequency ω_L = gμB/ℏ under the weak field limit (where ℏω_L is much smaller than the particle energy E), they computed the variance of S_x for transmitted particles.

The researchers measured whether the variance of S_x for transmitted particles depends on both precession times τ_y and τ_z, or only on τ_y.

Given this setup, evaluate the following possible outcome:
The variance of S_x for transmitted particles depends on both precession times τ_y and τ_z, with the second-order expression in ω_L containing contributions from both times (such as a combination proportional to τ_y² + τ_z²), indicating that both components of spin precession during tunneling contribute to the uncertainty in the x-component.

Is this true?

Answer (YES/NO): YES